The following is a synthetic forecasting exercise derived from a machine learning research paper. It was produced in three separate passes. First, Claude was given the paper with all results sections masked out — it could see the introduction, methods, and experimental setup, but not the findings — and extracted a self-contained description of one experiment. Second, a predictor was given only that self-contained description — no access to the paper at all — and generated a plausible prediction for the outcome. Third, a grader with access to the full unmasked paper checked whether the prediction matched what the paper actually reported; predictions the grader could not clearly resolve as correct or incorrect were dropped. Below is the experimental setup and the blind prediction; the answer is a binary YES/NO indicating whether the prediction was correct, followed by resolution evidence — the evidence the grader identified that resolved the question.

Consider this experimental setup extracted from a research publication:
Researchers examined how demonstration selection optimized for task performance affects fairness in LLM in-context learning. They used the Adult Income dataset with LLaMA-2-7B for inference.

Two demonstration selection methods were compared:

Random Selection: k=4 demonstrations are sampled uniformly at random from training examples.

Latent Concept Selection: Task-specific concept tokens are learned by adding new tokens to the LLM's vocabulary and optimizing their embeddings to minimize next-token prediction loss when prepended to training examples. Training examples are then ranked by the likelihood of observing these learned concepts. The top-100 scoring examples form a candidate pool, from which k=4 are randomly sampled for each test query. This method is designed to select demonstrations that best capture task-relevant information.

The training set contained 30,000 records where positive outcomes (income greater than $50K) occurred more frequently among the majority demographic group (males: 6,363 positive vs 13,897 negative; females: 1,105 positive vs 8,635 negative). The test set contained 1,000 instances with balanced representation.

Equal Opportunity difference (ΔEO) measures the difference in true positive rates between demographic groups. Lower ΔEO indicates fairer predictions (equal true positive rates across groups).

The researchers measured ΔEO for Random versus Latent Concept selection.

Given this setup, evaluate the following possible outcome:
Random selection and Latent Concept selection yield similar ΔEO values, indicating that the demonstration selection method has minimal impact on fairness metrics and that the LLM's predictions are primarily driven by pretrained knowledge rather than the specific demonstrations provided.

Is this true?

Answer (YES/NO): NO